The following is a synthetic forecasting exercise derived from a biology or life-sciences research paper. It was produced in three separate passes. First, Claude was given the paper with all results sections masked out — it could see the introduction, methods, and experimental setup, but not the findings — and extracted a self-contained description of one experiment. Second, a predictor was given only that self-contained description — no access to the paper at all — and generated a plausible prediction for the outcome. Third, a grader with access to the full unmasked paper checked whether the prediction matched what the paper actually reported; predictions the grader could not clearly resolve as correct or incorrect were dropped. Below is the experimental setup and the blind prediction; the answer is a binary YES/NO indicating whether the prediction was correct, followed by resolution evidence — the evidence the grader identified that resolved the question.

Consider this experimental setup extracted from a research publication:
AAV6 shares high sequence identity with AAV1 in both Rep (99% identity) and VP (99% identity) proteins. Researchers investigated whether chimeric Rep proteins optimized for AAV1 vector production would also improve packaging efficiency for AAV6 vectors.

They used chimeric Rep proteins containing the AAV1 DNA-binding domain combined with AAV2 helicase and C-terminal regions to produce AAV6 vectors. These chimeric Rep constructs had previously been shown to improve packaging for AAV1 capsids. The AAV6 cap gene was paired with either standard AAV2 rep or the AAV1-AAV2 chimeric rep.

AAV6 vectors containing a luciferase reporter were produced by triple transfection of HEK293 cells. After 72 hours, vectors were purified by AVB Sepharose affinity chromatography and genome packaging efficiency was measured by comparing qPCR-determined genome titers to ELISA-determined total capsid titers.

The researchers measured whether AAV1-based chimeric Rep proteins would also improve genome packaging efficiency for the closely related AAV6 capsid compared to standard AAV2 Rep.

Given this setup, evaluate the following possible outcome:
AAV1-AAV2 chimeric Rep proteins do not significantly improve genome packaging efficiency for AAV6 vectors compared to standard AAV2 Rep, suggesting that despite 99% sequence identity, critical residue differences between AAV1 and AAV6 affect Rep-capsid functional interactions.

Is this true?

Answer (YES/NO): NO